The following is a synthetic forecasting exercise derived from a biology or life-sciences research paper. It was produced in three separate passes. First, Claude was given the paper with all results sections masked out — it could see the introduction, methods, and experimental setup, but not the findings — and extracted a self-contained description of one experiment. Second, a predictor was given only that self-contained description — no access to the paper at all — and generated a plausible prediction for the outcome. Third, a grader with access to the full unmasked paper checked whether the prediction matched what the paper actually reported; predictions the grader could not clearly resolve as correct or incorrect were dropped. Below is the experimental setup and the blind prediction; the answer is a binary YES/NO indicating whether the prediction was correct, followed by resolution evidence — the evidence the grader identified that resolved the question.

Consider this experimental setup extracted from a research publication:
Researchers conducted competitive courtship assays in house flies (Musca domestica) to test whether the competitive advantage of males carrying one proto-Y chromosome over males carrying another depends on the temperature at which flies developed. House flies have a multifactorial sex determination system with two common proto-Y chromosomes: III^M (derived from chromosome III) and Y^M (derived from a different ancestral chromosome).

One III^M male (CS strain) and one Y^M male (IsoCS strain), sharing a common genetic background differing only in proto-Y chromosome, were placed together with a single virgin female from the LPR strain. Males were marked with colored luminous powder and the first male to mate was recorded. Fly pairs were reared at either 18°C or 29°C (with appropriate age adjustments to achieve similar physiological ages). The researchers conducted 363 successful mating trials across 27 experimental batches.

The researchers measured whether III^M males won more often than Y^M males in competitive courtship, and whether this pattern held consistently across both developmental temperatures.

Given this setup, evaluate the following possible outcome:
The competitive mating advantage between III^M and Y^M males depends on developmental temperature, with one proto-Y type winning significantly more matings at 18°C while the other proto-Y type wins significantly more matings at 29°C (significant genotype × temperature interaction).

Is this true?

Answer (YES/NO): NO